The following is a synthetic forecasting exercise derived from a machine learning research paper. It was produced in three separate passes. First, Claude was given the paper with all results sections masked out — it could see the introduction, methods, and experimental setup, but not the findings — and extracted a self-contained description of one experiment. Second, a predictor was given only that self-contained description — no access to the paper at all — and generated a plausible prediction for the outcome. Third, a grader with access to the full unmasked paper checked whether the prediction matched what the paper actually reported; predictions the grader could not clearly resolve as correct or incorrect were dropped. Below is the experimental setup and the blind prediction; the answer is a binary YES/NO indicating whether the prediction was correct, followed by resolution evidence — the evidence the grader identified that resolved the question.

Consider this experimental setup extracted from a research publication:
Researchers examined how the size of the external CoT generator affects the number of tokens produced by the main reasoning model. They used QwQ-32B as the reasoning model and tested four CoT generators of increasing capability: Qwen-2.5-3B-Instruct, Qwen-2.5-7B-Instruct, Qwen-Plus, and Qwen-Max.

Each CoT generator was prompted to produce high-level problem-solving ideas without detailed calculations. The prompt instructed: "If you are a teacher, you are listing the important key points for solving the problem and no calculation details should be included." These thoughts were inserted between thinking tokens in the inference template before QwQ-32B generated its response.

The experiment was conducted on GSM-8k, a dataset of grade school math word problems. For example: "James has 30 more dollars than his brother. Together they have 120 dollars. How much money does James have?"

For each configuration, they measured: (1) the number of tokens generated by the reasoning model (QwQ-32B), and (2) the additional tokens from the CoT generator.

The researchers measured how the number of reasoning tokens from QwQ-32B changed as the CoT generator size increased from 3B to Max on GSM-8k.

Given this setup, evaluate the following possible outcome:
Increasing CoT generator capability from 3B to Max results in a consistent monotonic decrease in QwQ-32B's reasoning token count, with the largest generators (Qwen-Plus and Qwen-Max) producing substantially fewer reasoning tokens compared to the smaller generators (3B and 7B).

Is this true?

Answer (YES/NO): YES